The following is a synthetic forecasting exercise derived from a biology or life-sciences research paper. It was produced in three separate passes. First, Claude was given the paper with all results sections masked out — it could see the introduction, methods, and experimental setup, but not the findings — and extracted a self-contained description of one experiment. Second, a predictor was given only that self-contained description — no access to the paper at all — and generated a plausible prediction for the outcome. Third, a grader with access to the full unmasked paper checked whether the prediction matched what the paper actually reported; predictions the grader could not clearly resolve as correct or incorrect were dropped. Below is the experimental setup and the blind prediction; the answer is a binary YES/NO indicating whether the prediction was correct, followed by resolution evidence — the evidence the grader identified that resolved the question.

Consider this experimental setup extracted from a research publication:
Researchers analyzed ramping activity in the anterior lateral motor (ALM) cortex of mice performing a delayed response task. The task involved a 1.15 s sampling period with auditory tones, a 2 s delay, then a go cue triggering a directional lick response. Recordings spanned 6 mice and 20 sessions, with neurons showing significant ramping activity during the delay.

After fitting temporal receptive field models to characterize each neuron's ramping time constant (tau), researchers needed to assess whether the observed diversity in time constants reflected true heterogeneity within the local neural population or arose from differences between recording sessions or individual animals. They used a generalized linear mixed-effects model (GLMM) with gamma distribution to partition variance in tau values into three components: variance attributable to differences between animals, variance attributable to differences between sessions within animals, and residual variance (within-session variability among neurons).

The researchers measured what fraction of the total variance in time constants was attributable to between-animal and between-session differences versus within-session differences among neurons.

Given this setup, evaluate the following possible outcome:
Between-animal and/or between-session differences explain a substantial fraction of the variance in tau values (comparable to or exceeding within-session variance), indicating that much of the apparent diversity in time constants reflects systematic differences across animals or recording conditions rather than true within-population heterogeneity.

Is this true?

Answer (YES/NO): NO